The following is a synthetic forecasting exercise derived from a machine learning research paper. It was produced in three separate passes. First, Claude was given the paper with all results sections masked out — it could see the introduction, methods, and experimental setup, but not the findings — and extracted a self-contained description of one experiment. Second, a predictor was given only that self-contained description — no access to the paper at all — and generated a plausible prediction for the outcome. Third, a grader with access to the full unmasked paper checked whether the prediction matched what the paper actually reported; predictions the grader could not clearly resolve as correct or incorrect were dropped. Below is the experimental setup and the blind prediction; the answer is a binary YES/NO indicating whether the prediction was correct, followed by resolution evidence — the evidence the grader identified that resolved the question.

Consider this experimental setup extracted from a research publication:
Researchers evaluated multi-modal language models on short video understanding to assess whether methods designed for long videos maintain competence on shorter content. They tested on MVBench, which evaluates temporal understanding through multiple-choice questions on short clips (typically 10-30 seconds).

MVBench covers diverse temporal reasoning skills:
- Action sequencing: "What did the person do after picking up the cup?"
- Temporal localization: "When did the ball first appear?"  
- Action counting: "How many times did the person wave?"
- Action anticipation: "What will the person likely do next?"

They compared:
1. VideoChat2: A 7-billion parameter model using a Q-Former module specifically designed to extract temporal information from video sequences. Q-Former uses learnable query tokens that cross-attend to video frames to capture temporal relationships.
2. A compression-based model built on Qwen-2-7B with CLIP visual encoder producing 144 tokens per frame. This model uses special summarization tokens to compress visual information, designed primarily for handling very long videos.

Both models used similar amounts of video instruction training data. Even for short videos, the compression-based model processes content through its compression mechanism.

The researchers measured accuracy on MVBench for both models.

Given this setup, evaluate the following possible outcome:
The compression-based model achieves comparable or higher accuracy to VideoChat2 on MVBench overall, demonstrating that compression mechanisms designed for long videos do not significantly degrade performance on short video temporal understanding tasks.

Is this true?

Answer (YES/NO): NO